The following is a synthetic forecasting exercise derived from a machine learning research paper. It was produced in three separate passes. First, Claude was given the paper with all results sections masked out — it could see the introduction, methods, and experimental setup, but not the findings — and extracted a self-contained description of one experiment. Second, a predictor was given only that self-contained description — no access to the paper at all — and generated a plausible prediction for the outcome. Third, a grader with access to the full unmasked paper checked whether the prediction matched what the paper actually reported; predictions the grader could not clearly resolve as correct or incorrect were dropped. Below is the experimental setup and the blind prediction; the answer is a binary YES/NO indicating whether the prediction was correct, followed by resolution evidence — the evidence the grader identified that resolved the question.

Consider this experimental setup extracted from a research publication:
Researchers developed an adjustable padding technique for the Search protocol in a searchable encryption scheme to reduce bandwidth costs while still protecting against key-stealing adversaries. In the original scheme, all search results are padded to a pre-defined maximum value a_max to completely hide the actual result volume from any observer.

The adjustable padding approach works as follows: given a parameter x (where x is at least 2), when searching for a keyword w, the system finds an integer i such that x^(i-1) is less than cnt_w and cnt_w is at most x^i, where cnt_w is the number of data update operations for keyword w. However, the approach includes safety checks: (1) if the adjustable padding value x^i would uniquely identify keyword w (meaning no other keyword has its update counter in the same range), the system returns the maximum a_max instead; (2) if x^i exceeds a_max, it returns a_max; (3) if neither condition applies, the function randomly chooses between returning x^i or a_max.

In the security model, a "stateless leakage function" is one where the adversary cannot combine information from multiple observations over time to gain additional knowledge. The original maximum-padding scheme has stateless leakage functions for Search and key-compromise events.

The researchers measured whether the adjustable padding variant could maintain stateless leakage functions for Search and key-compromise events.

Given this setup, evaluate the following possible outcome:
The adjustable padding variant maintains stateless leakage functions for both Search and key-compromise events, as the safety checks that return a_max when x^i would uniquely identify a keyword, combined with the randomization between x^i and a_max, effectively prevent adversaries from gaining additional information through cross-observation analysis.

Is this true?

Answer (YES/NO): NO